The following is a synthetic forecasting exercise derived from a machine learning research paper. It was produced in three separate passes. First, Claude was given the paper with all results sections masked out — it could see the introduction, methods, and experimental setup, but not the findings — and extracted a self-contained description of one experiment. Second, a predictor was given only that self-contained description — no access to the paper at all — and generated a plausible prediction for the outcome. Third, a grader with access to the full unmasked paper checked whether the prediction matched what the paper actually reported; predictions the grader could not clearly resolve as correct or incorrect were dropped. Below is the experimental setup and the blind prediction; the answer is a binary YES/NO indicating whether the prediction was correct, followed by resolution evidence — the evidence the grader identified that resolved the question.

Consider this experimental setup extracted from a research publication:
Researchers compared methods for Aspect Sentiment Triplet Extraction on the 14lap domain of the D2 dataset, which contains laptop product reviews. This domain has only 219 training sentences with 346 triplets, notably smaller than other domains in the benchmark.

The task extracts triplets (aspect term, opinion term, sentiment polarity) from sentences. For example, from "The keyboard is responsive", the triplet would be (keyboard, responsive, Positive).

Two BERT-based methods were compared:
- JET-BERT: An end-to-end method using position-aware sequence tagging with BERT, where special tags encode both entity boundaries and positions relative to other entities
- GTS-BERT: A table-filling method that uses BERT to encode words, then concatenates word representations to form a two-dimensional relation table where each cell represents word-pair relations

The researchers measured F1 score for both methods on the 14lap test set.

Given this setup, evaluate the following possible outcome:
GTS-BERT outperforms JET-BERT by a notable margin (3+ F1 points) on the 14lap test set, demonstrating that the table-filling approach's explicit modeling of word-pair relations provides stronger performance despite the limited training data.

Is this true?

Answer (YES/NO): YES